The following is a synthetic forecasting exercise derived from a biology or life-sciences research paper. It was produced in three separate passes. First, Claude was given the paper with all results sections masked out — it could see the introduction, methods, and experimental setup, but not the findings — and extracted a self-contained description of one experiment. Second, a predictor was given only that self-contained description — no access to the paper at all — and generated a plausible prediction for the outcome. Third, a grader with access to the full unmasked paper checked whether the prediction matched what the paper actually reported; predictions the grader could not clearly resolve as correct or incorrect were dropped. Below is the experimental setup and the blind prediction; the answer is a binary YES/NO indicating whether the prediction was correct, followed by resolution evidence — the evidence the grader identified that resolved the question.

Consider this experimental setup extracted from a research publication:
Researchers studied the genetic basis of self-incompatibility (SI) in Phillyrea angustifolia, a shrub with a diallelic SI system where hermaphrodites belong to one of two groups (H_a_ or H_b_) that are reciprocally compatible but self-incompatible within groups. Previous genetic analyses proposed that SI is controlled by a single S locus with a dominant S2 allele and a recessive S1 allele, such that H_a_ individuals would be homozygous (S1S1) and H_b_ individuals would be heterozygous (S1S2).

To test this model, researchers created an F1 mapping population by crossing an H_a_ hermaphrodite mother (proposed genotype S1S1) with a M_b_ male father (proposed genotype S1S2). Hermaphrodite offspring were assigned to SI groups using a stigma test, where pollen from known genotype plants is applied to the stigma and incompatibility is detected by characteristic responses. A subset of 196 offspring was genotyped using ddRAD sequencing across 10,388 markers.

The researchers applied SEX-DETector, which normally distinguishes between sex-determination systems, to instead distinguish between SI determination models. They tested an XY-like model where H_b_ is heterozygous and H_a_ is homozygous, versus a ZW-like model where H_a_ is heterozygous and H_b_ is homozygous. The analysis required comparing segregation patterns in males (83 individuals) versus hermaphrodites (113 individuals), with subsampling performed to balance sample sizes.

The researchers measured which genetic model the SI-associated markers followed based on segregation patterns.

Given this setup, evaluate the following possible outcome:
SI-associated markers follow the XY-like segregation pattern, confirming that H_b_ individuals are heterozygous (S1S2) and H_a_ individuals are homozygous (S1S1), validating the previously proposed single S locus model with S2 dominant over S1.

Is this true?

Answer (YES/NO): YES